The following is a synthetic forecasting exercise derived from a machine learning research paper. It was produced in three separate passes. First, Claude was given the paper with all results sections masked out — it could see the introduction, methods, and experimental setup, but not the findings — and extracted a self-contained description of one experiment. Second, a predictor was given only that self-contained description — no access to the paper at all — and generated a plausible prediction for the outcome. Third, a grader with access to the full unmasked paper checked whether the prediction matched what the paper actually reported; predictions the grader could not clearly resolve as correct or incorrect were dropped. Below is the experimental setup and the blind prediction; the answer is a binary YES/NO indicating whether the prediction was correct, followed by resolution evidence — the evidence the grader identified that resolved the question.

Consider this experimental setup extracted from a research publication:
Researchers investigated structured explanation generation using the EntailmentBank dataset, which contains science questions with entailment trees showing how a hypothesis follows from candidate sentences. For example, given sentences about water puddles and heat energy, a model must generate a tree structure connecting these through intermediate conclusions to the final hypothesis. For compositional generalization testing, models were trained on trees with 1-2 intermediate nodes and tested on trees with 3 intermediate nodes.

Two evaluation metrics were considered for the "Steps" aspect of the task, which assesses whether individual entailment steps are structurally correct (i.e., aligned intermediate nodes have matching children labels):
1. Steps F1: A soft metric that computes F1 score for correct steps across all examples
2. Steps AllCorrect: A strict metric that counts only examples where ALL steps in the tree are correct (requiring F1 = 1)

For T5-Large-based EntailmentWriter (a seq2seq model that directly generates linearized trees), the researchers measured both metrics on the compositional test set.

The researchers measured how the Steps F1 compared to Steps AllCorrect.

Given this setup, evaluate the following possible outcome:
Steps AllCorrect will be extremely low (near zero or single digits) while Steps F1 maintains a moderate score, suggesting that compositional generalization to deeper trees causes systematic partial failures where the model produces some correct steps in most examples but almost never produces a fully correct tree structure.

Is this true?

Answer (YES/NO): NO